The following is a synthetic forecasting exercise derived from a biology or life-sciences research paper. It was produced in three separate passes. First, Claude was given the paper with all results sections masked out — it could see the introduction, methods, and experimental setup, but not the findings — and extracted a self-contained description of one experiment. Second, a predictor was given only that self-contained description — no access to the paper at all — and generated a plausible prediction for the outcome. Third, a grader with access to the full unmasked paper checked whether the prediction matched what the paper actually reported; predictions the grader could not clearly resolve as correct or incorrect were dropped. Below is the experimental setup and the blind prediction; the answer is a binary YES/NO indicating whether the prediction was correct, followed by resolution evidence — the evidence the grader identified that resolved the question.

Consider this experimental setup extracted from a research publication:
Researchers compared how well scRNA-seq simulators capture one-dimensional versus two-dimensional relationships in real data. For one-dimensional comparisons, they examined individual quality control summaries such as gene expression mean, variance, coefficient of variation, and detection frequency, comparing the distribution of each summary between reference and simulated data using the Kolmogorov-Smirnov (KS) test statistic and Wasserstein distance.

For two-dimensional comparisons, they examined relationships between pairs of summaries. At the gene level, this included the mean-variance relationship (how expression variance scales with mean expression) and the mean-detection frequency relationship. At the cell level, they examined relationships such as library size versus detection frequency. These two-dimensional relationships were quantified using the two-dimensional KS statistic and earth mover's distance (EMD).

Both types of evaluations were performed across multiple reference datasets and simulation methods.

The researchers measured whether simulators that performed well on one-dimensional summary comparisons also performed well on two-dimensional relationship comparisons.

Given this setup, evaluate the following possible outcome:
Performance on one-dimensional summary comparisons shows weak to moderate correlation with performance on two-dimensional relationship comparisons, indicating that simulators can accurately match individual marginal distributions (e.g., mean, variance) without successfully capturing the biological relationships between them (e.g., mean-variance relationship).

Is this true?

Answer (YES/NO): NO